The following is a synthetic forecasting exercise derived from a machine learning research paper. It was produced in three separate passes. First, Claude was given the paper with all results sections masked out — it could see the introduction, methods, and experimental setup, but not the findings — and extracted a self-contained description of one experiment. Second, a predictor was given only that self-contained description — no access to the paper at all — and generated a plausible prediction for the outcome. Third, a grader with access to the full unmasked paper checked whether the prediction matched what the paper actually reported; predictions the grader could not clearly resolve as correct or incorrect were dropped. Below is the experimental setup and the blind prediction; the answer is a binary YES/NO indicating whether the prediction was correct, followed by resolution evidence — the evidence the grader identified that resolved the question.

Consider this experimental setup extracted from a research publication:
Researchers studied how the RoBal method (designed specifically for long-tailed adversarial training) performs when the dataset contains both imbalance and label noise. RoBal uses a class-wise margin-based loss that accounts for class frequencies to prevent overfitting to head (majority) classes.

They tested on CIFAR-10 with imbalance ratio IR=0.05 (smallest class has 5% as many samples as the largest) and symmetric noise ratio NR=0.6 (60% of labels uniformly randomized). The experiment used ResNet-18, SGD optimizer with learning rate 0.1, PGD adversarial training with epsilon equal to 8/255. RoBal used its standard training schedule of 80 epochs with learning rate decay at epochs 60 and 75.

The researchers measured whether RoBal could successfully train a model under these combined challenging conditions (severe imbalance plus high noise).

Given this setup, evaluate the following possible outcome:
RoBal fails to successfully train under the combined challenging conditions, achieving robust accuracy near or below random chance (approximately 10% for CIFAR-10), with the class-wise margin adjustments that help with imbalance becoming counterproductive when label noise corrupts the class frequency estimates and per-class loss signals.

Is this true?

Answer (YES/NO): NO